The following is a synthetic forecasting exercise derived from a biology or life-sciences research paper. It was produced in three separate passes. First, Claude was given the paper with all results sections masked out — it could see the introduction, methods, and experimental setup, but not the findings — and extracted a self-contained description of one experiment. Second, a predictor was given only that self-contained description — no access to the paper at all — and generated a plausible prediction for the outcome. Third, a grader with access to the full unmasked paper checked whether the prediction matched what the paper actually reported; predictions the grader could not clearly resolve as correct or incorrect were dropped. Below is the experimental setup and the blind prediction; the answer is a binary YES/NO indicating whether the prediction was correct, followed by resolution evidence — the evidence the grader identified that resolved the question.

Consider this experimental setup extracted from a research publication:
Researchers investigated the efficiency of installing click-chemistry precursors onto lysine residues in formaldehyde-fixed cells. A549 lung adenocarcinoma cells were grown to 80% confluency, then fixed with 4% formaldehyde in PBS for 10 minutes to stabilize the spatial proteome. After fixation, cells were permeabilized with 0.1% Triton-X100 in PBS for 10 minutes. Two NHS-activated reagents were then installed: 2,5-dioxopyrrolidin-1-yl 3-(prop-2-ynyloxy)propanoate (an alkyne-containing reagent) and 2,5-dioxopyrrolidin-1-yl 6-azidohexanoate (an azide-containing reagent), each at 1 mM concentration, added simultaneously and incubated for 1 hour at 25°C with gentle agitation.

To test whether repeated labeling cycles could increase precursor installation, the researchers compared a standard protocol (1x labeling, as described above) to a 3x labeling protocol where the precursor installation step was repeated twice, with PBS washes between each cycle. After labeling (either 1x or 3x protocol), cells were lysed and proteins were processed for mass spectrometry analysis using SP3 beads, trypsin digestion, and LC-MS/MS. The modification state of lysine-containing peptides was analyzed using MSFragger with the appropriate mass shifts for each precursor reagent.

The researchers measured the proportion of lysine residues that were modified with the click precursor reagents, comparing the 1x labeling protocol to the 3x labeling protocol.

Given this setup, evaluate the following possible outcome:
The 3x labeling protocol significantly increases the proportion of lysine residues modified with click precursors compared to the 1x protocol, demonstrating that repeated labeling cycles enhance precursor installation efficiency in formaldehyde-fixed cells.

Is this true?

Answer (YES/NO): YES